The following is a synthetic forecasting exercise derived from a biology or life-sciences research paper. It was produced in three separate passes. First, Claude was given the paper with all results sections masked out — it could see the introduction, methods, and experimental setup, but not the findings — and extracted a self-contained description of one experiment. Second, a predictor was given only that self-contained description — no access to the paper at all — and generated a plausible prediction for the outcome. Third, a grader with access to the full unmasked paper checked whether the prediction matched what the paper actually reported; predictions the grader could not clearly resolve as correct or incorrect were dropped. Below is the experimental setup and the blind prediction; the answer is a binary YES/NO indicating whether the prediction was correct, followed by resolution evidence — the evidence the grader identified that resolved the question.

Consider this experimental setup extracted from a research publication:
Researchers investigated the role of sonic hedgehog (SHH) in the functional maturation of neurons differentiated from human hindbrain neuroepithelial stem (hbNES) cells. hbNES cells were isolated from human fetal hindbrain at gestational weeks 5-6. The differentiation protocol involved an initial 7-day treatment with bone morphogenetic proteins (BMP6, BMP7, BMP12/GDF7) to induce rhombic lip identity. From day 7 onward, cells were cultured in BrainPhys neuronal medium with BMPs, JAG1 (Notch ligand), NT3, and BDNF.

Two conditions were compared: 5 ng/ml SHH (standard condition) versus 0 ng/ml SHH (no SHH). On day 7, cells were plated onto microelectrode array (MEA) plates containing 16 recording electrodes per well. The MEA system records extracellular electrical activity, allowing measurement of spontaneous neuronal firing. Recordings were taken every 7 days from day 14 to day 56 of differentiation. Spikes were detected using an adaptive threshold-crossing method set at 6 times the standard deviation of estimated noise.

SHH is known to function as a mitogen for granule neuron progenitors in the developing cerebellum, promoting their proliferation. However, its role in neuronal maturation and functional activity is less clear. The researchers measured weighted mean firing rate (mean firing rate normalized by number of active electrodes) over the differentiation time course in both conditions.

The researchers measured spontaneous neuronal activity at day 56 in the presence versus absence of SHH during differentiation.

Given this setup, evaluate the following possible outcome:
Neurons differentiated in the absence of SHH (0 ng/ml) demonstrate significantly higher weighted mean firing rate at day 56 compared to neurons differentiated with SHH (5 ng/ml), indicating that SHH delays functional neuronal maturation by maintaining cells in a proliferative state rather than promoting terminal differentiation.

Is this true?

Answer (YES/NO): NO